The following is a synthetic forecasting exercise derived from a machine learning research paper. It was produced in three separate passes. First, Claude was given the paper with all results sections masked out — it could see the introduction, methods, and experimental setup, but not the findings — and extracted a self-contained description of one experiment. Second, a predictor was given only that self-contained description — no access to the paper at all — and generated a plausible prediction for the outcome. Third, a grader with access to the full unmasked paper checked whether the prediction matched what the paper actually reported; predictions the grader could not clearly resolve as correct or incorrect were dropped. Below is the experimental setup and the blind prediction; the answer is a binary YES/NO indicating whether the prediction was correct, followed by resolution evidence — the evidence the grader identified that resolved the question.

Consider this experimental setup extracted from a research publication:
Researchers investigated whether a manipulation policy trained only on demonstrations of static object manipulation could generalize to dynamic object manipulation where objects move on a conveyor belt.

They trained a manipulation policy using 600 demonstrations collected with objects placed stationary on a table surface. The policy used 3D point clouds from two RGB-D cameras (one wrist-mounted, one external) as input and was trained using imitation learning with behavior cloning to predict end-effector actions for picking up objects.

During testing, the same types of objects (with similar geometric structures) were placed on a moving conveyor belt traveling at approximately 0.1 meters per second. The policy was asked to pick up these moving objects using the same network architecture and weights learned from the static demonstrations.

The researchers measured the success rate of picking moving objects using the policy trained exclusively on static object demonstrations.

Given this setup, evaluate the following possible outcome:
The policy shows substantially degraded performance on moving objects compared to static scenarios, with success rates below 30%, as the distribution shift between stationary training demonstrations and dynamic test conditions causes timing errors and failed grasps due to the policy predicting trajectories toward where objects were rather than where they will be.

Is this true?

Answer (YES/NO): YES